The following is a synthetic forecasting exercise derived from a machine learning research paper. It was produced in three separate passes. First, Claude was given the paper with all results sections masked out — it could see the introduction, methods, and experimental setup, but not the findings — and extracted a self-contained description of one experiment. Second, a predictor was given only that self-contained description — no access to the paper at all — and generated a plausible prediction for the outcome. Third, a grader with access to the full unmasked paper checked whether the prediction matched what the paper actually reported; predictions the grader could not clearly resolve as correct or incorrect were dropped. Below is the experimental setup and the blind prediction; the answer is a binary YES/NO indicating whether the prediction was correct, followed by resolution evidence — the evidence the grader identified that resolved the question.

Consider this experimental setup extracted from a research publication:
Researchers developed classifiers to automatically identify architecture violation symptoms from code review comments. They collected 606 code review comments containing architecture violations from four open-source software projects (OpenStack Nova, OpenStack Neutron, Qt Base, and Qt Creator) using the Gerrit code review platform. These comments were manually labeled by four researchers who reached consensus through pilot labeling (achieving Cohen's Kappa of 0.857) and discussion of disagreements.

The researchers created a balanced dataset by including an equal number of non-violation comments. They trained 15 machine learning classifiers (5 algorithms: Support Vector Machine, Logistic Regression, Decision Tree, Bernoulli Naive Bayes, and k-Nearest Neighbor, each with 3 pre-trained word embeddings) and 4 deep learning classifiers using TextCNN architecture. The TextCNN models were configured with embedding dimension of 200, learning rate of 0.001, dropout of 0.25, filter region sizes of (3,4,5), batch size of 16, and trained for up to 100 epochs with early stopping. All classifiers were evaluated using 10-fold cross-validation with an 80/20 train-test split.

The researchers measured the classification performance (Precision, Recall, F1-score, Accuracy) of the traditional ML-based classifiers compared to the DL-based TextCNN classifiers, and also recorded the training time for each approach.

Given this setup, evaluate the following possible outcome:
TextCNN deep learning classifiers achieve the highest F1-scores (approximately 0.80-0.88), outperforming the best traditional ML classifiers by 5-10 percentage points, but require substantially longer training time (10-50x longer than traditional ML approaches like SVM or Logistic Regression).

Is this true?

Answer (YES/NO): NO